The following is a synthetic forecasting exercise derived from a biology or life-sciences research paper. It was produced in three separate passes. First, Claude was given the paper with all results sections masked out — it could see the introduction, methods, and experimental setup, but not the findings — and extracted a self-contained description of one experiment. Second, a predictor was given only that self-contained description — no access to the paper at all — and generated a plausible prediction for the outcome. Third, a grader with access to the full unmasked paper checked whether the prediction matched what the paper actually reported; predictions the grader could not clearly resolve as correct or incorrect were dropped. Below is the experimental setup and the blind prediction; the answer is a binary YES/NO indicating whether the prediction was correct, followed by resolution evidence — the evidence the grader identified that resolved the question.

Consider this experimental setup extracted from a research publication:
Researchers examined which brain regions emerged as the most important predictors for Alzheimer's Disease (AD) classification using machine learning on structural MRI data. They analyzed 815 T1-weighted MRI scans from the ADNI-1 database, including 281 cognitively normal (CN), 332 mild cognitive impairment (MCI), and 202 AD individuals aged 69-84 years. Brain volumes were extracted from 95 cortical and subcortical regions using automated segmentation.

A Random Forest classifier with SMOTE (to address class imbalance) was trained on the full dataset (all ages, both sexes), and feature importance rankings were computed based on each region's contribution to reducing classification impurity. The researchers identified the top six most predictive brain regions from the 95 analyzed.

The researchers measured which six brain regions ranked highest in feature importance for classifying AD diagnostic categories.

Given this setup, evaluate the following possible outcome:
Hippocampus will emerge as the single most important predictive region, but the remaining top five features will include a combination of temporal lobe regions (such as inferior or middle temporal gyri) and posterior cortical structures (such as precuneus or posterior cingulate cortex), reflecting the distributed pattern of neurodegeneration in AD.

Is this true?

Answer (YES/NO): NO